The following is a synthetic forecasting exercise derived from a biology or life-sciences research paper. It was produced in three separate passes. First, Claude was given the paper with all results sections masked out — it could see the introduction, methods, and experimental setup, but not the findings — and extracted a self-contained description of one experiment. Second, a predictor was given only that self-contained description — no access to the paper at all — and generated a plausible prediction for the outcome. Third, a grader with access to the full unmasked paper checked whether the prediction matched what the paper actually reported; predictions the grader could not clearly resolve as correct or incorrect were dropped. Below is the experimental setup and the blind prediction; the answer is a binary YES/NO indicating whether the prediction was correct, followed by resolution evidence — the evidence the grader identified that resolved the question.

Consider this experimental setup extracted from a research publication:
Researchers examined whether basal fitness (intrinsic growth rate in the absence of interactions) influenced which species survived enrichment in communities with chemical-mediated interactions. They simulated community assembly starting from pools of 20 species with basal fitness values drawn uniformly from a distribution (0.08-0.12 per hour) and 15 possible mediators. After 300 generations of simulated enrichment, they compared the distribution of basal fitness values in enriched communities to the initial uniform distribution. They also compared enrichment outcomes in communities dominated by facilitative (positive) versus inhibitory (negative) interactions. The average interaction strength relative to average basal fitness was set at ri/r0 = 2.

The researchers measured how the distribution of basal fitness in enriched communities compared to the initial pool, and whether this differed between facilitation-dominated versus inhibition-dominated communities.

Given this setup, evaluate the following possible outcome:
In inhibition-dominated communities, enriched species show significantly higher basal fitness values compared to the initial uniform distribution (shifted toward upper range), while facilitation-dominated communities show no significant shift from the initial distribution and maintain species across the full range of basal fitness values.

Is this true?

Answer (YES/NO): NO